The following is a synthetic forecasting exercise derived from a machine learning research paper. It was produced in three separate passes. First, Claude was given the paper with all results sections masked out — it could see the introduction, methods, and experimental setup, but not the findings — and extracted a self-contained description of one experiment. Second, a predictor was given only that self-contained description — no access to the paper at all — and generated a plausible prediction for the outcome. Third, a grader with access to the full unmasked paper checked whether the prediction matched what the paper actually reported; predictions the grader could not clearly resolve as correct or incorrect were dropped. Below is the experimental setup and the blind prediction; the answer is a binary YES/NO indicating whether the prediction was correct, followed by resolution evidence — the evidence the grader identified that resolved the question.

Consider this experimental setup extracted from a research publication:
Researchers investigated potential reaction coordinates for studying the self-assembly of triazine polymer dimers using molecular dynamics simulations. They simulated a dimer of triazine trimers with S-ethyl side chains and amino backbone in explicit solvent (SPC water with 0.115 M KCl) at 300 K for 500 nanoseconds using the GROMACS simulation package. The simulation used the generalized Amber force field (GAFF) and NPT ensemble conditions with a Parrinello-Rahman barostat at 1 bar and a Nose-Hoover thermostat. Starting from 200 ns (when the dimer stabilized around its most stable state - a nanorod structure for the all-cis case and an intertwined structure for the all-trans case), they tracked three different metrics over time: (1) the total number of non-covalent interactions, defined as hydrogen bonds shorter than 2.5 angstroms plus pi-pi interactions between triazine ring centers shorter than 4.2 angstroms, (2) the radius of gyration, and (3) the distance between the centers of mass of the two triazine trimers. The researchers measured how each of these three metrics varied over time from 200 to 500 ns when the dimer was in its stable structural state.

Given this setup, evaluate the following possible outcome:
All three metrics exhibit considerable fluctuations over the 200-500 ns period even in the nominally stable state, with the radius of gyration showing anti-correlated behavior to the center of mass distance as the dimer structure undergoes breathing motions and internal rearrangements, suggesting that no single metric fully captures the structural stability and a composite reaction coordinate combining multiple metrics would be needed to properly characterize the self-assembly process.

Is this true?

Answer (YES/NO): NO